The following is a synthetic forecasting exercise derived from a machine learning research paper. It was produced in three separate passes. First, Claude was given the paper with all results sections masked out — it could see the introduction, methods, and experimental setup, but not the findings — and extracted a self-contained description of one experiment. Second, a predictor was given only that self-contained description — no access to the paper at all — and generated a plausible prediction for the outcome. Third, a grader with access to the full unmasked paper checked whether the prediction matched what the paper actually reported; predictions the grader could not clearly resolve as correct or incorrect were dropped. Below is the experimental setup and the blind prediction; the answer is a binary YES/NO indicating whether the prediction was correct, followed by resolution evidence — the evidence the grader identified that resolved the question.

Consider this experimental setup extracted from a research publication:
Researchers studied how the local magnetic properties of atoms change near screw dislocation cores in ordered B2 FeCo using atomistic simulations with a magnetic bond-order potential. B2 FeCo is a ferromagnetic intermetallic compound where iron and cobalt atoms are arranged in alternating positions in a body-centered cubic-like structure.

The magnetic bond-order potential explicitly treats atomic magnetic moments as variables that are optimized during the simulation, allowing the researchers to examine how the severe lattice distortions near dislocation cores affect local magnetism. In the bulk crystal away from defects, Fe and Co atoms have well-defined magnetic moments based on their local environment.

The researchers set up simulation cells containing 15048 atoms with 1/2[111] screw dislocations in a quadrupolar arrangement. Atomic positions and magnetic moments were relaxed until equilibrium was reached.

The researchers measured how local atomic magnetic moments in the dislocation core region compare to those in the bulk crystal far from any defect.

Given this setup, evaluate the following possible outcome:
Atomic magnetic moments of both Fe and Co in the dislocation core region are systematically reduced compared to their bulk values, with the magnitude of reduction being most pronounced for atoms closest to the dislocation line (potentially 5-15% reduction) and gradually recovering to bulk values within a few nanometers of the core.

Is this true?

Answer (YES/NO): NO